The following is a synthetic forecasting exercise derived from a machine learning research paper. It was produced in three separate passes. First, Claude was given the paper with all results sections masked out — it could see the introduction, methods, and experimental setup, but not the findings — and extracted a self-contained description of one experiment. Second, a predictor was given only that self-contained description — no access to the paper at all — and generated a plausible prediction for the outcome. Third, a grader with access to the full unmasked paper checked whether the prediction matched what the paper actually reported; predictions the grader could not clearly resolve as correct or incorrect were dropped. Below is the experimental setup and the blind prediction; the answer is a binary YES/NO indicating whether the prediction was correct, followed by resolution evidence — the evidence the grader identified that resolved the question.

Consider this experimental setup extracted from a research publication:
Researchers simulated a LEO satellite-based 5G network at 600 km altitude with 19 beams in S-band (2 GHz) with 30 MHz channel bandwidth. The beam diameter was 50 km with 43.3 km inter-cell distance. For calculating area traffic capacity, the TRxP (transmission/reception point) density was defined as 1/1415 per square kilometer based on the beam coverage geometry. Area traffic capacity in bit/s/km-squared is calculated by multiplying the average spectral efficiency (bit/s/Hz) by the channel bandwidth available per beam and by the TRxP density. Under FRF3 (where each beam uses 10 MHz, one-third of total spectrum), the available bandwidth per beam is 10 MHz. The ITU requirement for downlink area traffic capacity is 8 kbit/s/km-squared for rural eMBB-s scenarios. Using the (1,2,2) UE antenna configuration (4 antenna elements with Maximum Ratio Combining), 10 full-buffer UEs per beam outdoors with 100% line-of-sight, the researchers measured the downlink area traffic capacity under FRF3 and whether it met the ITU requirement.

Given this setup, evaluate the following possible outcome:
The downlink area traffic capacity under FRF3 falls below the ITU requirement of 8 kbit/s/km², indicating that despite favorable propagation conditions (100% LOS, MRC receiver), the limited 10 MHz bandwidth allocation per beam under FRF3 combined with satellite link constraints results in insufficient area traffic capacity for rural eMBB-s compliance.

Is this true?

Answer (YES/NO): NO